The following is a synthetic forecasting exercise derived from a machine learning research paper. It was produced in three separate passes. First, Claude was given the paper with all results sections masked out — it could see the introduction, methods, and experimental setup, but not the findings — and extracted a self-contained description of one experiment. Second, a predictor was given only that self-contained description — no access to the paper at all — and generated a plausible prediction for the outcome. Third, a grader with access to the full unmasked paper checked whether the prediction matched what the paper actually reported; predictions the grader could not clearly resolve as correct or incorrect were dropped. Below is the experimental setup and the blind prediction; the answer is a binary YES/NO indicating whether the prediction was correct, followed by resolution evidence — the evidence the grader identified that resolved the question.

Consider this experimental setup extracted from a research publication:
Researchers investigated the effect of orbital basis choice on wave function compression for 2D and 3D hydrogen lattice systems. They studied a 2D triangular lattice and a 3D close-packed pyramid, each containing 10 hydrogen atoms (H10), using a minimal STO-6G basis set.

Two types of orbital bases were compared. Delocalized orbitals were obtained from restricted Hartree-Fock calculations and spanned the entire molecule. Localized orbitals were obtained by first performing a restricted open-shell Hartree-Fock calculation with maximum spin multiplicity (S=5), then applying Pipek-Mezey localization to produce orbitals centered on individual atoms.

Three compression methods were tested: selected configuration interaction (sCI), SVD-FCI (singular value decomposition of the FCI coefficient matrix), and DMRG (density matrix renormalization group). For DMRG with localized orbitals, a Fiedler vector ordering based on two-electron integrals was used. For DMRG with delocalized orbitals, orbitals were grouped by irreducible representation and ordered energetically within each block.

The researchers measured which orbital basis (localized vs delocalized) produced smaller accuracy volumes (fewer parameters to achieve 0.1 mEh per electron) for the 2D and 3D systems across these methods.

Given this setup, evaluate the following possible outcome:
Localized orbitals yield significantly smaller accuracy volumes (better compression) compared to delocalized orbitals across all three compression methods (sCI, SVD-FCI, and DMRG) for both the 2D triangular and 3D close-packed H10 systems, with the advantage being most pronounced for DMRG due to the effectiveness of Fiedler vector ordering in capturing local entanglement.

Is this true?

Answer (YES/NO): NO